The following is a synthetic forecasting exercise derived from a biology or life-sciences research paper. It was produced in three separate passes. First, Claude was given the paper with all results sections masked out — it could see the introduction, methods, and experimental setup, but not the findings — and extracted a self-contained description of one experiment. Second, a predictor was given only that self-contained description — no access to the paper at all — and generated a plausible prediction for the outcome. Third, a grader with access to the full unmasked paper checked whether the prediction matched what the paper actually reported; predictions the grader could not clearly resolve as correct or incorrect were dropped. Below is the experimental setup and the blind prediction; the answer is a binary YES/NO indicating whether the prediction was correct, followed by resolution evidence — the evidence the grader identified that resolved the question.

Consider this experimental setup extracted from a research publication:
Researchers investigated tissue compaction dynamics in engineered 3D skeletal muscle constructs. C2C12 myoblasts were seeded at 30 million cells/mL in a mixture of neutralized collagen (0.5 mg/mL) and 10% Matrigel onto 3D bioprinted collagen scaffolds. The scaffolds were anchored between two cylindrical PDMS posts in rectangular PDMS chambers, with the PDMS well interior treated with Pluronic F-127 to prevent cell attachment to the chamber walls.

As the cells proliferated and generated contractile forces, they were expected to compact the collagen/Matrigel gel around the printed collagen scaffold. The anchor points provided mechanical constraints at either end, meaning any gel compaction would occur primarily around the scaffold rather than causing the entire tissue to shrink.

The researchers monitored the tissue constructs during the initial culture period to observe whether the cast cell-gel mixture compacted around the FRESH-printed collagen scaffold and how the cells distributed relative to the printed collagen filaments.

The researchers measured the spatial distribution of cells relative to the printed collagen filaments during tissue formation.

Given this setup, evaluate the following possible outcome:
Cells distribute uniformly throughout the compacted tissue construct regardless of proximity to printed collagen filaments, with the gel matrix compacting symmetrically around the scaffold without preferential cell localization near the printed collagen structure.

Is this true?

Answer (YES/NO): NO